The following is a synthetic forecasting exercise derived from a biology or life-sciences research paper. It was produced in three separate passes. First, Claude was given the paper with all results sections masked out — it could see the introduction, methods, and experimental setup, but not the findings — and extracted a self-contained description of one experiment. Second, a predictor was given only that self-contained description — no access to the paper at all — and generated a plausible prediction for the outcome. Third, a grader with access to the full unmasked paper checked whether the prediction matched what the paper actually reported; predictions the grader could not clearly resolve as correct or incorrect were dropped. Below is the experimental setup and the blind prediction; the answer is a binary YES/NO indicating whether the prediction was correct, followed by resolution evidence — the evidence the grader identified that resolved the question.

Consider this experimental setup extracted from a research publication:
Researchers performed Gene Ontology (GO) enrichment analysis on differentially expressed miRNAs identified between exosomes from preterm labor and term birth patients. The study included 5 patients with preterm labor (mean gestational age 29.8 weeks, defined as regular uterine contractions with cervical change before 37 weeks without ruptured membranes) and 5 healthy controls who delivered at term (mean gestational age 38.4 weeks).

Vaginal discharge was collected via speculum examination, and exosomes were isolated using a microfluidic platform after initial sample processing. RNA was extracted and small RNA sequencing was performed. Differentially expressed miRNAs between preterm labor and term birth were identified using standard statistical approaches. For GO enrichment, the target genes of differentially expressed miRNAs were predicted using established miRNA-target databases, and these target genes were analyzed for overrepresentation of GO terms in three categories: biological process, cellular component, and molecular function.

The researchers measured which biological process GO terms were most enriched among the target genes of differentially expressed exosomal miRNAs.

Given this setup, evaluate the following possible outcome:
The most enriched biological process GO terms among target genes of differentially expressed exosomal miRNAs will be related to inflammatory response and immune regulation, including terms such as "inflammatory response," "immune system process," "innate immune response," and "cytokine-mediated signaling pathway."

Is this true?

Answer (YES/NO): NO